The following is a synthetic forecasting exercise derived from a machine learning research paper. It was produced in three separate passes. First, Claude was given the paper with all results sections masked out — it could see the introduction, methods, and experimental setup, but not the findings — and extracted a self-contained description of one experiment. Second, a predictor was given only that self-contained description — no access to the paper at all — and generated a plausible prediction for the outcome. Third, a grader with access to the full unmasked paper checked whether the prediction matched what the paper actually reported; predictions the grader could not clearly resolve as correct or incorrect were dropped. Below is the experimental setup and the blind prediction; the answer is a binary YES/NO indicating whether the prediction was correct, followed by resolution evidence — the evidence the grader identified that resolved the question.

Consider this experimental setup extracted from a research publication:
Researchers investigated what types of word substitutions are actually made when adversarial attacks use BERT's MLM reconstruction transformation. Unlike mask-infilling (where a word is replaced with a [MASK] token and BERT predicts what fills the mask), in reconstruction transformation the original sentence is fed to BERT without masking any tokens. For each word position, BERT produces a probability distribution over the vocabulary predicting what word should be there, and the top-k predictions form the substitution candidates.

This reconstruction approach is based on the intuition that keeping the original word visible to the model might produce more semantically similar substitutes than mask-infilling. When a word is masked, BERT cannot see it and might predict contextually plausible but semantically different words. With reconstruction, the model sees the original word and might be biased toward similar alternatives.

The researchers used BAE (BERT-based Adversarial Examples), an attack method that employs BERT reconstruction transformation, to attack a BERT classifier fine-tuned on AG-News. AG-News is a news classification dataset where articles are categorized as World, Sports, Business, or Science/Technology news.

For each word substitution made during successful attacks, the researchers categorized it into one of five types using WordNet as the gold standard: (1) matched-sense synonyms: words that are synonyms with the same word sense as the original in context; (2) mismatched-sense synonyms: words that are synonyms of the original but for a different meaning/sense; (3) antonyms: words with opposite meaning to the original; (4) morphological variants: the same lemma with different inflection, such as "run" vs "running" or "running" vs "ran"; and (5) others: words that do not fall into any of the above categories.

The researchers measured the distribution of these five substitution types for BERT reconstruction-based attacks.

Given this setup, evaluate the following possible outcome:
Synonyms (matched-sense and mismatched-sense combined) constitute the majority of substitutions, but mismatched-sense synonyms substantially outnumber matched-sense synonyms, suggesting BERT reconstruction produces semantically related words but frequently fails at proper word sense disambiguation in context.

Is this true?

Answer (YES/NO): NO